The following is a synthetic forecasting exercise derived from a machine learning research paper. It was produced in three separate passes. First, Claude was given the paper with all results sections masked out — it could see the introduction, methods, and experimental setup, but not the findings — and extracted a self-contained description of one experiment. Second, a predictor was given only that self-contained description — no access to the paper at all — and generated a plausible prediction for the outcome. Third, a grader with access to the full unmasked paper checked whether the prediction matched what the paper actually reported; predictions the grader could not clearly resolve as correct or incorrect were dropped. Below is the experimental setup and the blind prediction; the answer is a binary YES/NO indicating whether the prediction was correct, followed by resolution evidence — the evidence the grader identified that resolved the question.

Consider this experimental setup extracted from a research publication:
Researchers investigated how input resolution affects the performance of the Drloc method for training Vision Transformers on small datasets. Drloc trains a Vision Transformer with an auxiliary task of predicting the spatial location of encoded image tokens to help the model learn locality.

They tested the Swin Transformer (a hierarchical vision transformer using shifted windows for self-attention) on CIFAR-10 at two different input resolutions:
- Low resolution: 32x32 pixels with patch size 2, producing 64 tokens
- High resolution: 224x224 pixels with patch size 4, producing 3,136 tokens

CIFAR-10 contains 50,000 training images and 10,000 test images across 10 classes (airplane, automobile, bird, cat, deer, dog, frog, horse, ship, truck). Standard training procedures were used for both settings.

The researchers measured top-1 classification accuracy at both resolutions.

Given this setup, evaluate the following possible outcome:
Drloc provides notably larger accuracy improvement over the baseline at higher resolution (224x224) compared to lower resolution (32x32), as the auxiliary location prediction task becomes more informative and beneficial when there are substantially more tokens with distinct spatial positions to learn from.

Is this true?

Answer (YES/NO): NO